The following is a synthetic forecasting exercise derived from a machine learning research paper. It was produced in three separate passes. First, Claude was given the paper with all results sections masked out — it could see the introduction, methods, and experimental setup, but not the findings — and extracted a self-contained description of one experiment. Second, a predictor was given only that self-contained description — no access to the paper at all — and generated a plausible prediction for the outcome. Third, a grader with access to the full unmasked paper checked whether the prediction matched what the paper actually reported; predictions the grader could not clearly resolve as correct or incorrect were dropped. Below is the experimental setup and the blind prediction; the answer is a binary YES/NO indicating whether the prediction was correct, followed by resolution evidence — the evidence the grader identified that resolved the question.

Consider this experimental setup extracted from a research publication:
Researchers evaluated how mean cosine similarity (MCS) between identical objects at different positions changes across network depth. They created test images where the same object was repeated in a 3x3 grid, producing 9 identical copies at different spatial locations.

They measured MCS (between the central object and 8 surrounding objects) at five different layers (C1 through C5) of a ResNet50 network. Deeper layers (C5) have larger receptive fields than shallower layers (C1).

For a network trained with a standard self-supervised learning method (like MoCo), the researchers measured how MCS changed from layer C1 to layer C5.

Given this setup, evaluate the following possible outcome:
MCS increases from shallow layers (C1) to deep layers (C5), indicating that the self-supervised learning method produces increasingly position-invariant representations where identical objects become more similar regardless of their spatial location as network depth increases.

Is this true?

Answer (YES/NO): NO